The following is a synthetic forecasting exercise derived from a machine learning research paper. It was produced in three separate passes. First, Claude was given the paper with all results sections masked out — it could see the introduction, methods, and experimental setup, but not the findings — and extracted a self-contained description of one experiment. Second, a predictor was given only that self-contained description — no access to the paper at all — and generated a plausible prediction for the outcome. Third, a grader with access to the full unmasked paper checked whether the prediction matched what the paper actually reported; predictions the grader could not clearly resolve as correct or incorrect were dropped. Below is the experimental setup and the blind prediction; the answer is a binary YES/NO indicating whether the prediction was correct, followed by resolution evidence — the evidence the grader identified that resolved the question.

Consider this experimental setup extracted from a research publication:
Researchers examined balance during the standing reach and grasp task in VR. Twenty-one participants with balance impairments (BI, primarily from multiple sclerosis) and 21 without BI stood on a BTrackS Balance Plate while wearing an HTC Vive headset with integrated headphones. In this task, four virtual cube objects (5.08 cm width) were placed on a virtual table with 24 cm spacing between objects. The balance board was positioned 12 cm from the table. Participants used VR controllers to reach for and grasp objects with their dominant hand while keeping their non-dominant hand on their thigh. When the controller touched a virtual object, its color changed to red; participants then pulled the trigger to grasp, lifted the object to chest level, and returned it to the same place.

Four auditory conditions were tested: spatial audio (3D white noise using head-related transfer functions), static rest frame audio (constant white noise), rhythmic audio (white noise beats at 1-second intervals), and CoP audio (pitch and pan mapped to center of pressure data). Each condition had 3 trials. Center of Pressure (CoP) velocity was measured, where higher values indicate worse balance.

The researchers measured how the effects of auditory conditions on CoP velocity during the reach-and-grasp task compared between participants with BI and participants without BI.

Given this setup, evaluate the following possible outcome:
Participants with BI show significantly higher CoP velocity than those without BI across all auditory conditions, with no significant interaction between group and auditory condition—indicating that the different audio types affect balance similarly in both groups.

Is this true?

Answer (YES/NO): NO